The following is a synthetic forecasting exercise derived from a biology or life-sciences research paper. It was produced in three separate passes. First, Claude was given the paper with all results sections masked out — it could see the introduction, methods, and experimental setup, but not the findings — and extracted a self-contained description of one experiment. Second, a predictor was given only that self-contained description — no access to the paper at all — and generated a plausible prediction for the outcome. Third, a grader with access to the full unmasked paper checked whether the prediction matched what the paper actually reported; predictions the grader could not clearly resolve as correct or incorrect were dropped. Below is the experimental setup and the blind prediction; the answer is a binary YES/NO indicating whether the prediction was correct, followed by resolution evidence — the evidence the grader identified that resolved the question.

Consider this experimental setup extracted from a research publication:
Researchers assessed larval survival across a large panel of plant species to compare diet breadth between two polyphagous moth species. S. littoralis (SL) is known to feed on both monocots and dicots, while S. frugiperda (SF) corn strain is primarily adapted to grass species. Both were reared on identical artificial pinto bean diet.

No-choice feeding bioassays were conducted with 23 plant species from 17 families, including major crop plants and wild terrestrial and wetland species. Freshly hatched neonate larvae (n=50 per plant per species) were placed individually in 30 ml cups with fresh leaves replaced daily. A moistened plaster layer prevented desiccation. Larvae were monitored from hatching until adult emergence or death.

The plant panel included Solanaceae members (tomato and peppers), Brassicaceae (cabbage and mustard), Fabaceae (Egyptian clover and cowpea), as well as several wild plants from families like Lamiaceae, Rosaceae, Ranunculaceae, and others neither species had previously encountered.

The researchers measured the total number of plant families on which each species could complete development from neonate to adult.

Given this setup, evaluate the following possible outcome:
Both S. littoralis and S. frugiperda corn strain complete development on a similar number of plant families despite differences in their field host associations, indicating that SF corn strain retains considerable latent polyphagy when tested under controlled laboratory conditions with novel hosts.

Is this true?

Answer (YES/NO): NO